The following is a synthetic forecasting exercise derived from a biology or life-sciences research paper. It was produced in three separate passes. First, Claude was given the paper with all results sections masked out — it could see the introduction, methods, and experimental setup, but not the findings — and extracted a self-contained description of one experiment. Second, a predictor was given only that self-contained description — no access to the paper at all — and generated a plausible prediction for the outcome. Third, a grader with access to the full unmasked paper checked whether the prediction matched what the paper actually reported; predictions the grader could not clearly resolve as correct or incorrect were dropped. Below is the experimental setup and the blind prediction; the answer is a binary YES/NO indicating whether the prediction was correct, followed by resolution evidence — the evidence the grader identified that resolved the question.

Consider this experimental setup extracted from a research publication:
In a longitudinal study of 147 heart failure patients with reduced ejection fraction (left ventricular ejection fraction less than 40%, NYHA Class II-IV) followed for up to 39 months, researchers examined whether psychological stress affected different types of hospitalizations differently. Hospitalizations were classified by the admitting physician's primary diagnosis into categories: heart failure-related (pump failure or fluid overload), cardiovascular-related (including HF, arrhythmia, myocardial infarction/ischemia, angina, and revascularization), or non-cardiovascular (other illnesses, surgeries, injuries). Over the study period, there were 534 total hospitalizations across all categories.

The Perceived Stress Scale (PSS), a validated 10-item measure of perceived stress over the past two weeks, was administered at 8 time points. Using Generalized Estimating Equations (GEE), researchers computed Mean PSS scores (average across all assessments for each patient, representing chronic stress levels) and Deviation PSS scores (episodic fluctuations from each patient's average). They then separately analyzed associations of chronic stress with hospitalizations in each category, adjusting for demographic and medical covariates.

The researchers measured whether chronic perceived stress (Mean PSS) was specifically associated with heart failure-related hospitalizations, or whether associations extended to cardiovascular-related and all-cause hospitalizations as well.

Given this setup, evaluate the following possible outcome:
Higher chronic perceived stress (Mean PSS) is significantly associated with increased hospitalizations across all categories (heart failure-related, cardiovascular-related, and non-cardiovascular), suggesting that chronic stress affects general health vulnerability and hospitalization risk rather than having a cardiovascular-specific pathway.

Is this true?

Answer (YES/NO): NO